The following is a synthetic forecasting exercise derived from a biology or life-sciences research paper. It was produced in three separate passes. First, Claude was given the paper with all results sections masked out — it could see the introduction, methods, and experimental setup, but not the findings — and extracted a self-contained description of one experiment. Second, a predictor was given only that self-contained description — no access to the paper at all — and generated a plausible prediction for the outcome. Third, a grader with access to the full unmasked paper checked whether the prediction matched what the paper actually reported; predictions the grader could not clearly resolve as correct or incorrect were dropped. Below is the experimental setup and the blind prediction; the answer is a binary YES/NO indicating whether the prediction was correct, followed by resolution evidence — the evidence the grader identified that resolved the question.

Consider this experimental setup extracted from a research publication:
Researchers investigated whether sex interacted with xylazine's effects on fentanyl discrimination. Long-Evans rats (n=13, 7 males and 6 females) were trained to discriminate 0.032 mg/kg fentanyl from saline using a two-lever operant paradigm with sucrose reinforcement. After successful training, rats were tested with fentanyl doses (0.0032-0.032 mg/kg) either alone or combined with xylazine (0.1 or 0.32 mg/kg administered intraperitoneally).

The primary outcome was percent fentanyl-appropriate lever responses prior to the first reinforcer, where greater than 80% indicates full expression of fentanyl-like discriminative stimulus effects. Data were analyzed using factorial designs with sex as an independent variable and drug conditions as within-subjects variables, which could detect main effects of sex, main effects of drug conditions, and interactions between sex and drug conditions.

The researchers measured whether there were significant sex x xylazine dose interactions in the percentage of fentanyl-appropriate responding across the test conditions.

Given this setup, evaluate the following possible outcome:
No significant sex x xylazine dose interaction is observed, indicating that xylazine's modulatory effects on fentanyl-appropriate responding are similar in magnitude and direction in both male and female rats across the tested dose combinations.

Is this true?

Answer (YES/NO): YES